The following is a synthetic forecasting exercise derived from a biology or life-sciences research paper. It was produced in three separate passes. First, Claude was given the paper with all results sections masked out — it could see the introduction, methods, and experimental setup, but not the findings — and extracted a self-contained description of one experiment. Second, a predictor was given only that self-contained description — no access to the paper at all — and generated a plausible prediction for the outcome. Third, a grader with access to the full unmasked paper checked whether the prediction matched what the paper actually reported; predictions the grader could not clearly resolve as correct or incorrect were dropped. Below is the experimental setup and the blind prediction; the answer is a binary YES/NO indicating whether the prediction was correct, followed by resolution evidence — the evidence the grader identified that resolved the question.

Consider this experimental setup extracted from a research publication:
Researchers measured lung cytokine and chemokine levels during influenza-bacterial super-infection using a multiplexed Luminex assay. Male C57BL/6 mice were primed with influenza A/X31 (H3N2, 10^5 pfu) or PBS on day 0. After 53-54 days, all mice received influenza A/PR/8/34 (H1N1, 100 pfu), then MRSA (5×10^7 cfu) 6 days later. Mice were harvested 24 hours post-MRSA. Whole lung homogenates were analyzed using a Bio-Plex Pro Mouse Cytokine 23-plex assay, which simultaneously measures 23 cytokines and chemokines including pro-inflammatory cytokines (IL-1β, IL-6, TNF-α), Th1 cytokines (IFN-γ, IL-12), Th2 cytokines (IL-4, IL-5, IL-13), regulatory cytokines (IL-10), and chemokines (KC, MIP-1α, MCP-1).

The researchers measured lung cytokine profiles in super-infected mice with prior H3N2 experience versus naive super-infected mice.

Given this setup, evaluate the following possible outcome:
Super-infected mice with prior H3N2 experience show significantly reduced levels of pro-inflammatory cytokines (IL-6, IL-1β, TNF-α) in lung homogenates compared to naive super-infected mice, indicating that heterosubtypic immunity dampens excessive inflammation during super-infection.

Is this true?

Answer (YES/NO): NO